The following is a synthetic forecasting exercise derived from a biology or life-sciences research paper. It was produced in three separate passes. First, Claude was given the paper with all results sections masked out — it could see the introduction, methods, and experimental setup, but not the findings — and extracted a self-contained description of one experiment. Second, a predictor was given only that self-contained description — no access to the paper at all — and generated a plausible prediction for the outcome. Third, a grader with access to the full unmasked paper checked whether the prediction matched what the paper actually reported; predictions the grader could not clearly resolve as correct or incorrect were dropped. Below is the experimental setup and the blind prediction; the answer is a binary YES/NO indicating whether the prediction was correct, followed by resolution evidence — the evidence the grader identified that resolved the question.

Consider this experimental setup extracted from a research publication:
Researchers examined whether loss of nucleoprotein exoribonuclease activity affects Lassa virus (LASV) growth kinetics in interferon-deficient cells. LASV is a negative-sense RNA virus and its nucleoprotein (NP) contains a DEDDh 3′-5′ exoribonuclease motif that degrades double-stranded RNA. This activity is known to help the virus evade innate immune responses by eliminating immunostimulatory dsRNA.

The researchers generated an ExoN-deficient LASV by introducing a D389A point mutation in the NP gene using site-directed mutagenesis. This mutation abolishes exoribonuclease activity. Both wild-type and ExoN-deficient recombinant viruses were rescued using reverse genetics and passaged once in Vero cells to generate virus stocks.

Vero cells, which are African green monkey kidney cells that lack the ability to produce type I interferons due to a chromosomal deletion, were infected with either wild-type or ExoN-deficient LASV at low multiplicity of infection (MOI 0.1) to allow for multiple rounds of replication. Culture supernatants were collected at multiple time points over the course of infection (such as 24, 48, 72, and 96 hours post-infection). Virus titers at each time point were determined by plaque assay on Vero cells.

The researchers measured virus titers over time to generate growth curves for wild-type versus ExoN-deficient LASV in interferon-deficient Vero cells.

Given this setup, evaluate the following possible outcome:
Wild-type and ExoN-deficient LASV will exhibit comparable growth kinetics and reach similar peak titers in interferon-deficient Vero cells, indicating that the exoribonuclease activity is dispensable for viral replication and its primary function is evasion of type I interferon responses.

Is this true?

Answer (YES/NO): NO